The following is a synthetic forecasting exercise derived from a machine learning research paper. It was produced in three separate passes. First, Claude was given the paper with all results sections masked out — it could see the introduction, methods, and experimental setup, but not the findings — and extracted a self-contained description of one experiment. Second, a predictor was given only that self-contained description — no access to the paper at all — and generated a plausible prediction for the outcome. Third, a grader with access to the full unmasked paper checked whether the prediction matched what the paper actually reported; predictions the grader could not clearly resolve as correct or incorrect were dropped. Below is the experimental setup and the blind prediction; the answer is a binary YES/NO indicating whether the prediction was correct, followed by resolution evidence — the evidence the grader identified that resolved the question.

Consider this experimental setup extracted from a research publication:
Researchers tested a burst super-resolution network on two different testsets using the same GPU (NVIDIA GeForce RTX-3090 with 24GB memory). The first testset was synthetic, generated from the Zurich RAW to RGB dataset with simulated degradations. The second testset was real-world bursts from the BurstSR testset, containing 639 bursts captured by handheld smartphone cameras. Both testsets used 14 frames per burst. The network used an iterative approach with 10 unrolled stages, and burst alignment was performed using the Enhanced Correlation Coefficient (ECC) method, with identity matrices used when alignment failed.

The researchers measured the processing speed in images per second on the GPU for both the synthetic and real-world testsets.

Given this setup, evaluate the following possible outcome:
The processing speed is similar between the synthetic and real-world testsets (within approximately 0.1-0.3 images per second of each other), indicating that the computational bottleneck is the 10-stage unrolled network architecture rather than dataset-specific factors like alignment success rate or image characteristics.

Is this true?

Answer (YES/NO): NO